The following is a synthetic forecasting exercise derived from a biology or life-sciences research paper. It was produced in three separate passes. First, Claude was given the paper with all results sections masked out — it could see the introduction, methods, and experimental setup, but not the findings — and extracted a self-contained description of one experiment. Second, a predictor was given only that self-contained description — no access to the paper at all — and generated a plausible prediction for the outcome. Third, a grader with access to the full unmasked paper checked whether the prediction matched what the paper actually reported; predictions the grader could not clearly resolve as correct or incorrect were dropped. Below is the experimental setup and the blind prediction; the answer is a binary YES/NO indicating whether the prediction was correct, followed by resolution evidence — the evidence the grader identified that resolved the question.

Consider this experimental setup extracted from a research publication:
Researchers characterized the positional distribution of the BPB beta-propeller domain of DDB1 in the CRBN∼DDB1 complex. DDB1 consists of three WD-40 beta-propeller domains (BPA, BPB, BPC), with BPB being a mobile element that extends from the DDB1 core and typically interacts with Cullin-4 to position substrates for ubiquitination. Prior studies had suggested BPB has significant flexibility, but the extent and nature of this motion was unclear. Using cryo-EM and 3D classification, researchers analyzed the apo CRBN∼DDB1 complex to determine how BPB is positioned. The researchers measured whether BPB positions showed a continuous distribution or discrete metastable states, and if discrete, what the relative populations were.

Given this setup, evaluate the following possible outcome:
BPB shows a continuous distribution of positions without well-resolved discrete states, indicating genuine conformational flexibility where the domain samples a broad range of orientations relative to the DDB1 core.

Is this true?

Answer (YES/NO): NO